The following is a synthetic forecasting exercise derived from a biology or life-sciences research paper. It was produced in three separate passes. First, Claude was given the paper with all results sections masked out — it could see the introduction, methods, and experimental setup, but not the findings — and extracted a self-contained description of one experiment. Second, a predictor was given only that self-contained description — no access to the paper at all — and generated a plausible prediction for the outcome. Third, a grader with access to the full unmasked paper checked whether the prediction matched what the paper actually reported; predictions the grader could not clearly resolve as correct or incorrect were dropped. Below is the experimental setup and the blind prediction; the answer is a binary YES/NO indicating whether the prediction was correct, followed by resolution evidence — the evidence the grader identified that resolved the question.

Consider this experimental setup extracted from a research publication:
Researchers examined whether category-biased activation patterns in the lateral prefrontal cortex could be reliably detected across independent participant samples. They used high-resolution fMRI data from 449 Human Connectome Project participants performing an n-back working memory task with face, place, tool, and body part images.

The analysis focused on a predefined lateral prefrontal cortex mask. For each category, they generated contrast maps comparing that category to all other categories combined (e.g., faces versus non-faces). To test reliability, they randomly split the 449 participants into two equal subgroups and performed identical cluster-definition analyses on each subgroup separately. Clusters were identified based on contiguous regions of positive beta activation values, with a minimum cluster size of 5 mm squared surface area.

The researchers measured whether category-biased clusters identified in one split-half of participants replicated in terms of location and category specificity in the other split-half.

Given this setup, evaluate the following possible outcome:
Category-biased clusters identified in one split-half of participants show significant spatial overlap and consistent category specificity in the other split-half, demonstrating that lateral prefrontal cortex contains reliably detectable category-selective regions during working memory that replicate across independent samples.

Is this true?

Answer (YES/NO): YES